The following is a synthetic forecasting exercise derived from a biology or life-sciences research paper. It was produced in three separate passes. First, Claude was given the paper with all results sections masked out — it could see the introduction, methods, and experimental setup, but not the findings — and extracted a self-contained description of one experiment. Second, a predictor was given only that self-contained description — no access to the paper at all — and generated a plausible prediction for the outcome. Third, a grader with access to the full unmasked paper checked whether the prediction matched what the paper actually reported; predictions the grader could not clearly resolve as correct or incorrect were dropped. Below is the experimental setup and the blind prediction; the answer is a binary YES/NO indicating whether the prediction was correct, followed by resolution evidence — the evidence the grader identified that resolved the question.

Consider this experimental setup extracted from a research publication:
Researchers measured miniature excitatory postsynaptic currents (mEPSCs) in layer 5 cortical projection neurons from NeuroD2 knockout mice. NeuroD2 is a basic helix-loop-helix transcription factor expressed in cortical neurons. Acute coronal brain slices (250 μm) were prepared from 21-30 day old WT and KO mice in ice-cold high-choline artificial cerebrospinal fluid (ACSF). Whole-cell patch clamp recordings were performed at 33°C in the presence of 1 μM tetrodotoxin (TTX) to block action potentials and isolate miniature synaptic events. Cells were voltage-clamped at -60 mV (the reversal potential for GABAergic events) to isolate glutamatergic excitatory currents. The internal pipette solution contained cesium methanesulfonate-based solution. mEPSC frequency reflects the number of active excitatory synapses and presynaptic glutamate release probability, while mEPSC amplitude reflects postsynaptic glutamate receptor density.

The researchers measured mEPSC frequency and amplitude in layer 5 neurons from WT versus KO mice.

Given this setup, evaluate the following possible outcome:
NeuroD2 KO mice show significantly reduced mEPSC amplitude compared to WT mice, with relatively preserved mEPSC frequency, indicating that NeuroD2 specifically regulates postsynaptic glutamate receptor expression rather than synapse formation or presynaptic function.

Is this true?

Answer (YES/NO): NO